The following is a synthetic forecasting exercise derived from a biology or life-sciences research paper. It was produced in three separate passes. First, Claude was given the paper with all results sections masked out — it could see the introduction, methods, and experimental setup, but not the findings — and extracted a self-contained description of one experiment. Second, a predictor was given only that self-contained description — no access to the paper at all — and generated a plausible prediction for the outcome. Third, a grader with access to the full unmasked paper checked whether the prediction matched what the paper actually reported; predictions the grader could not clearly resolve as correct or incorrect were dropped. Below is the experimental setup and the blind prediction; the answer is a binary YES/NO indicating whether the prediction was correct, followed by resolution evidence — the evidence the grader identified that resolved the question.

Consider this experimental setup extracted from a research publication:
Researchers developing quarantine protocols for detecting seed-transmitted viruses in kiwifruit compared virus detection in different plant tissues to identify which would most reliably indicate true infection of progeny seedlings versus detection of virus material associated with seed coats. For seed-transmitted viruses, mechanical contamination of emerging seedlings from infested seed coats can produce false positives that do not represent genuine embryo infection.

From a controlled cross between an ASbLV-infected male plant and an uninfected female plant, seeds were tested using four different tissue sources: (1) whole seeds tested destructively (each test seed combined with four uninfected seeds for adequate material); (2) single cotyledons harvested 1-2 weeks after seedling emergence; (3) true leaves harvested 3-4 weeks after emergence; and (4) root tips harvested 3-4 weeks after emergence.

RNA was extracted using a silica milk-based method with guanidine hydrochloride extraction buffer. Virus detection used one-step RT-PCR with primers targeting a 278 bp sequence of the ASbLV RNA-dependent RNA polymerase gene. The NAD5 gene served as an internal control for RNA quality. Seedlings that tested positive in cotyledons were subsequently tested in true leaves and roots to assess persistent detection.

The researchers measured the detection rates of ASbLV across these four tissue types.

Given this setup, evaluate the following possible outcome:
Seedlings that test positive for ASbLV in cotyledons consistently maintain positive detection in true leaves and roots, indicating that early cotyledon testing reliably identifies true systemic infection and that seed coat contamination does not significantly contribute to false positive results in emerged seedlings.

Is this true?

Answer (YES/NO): YES